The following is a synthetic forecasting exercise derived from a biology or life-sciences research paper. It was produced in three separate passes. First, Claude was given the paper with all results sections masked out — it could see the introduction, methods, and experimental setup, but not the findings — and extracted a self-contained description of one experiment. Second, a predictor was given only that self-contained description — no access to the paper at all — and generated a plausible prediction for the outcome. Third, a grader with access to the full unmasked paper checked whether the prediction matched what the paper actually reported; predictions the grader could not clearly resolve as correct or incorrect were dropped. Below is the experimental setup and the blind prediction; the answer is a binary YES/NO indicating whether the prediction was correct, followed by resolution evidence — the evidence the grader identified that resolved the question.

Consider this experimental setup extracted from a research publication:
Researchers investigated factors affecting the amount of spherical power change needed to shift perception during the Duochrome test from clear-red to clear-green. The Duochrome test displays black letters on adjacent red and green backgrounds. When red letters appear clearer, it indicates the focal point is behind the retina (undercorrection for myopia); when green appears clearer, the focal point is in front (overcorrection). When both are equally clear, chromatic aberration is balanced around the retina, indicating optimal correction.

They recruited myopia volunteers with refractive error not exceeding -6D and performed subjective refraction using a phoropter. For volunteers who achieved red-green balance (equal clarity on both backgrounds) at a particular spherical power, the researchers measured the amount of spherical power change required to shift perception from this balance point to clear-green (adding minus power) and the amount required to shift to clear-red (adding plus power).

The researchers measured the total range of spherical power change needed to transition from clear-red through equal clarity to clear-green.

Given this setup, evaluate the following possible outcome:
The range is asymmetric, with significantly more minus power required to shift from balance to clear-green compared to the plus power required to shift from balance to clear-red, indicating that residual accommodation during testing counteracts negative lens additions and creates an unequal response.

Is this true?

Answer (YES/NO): NO